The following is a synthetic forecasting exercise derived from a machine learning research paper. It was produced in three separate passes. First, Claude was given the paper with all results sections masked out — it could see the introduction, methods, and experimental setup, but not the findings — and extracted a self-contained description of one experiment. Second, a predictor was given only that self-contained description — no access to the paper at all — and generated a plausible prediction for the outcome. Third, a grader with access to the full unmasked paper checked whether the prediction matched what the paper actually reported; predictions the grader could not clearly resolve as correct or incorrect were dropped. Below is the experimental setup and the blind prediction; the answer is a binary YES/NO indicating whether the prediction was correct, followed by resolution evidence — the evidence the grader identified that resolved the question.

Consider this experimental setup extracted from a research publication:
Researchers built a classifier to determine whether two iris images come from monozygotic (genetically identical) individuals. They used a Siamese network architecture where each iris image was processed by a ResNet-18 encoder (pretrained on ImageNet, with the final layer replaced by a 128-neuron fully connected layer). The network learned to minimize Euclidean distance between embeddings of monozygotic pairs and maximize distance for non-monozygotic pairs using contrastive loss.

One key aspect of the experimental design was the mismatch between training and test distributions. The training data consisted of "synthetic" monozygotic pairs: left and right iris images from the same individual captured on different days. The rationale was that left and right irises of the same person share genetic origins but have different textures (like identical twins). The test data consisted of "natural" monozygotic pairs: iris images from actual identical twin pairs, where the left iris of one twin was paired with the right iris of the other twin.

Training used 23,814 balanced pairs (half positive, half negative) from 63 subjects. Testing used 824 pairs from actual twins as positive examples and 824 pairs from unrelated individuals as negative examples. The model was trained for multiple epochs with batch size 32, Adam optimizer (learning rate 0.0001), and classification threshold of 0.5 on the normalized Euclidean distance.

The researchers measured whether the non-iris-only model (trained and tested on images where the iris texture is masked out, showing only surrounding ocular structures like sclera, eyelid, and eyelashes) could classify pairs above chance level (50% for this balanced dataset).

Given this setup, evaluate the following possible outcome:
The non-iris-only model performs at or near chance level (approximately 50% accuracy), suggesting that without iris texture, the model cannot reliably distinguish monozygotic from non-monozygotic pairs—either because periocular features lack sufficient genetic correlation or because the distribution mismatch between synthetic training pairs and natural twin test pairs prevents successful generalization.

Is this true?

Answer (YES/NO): NO